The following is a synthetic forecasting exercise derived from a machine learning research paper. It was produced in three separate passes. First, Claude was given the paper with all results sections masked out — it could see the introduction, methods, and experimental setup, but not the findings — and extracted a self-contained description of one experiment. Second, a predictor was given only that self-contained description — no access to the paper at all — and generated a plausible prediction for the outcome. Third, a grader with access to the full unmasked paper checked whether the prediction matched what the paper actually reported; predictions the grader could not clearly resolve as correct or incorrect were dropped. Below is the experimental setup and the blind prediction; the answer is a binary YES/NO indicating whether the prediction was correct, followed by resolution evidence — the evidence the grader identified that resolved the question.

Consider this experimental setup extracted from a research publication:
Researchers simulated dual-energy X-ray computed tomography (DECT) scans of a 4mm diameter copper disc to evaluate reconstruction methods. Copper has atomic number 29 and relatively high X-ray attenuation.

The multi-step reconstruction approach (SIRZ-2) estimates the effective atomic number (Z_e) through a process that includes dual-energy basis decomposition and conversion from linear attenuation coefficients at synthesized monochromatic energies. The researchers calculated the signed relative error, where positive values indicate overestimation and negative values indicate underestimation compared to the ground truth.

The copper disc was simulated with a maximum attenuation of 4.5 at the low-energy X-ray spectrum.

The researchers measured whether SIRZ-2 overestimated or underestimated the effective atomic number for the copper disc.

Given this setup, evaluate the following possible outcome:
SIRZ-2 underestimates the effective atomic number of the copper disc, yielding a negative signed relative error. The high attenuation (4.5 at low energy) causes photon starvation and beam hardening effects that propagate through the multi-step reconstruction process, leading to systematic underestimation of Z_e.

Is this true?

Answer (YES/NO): NO